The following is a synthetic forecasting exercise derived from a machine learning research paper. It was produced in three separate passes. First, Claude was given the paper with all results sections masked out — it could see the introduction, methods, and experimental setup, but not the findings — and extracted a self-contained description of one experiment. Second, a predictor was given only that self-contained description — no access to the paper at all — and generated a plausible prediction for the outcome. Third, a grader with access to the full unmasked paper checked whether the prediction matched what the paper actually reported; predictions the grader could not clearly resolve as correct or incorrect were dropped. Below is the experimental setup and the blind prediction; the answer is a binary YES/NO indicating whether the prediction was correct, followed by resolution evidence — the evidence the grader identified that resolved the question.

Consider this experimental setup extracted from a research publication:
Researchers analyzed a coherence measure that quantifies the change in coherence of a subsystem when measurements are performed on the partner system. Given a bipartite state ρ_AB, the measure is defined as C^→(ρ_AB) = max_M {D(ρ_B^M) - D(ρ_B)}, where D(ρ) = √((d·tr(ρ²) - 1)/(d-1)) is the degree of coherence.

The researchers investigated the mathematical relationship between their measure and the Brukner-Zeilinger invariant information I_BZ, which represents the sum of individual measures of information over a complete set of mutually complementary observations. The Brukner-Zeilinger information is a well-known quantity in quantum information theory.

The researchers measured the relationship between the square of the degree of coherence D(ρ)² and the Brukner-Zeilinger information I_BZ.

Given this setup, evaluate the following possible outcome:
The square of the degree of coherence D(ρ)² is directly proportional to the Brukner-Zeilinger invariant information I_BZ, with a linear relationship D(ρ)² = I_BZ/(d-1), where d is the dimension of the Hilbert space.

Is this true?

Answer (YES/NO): NO